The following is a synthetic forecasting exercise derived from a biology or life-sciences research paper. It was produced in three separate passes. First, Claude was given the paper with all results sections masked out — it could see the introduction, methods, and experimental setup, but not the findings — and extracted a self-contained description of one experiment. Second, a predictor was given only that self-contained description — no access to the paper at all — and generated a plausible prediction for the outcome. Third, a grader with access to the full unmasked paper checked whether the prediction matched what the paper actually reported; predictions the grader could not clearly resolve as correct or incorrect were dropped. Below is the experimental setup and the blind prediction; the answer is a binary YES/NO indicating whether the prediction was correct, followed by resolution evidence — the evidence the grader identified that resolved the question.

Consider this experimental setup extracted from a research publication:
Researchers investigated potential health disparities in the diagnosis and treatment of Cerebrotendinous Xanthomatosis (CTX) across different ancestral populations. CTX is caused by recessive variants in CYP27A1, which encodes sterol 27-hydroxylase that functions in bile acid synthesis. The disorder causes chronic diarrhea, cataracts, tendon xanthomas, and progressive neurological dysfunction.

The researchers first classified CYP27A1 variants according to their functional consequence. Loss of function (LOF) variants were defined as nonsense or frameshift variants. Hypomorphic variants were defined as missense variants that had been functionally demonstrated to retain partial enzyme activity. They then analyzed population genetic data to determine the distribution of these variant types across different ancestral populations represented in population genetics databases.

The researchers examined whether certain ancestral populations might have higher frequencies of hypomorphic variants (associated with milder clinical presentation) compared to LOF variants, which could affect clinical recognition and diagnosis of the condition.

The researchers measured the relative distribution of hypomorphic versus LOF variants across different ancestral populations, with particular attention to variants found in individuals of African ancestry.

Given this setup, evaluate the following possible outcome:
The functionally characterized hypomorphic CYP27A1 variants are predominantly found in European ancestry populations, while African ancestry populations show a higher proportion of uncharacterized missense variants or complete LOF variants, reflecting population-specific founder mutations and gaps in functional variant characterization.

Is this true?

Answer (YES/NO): NO